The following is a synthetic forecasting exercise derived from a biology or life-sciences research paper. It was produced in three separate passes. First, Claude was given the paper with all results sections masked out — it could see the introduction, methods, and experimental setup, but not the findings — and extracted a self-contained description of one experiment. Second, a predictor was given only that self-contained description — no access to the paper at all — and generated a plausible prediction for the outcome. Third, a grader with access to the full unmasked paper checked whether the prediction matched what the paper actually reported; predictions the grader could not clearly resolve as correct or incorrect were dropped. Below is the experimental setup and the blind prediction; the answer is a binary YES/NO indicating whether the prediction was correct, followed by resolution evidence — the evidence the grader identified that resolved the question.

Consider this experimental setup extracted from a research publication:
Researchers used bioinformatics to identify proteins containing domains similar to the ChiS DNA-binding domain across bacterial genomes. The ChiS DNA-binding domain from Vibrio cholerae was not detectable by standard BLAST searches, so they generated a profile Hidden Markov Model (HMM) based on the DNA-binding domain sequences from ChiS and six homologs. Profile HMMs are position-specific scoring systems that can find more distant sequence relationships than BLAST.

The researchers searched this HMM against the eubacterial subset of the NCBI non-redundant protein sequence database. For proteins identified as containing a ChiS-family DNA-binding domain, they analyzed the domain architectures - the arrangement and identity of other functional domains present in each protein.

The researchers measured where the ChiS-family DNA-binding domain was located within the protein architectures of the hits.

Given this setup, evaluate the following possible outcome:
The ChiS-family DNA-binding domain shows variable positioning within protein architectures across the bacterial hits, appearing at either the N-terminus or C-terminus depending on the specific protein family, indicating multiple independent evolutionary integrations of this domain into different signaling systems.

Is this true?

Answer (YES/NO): NO